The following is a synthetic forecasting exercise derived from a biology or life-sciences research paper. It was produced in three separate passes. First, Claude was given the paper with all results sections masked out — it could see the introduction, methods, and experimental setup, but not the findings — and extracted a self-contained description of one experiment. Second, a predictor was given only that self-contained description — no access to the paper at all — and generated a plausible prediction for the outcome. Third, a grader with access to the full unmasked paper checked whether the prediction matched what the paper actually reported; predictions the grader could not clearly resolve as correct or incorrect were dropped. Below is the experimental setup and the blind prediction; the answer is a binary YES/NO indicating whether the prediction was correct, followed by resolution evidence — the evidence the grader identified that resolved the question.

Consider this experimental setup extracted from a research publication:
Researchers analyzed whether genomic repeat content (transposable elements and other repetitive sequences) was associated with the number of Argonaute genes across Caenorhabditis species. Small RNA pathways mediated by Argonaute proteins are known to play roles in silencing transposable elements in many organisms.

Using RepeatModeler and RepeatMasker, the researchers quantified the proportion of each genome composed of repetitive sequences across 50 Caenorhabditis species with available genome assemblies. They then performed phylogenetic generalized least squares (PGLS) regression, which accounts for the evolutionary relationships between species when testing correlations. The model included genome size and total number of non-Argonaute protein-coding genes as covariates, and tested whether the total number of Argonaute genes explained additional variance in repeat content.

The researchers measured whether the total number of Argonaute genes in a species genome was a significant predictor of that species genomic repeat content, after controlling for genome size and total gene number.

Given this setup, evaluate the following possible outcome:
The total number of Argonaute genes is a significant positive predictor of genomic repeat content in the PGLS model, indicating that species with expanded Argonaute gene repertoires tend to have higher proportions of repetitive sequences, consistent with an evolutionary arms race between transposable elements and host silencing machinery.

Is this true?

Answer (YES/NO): NO